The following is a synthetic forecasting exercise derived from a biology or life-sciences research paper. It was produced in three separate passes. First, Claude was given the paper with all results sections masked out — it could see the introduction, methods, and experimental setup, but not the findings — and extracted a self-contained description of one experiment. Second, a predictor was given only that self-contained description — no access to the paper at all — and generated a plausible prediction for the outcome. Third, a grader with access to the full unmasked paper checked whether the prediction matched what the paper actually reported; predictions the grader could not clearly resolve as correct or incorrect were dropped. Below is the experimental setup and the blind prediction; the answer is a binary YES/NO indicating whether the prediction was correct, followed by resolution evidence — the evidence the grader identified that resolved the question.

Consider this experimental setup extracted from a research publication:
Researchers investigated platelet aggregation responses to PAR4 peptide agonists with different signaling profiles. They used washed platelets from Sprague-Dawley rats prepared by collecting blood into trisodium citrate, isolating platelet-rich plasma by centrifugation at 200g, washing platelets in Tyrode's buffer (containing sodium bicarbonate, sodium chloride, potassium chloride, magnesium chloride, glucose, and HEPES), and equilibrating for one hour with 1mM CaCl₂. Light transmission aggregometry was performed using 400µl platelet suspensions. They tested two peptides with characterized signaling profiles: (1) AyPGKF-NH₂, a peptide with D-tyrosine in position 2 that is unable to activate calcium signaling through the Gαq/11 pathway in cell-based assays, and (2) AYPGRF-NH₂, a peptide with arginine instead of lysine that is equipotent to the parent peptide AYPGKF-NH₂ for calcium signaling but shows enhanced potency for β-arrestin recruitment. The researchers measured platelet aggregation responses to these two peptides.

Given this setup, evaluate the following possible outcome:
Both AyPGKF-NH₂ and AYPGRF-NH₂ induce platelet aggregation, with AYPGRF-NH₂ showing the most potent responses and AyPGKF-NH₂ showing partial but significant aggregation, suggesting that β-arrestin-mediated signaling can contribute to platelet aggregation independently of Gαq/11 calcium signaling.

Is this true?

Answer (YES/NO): NO